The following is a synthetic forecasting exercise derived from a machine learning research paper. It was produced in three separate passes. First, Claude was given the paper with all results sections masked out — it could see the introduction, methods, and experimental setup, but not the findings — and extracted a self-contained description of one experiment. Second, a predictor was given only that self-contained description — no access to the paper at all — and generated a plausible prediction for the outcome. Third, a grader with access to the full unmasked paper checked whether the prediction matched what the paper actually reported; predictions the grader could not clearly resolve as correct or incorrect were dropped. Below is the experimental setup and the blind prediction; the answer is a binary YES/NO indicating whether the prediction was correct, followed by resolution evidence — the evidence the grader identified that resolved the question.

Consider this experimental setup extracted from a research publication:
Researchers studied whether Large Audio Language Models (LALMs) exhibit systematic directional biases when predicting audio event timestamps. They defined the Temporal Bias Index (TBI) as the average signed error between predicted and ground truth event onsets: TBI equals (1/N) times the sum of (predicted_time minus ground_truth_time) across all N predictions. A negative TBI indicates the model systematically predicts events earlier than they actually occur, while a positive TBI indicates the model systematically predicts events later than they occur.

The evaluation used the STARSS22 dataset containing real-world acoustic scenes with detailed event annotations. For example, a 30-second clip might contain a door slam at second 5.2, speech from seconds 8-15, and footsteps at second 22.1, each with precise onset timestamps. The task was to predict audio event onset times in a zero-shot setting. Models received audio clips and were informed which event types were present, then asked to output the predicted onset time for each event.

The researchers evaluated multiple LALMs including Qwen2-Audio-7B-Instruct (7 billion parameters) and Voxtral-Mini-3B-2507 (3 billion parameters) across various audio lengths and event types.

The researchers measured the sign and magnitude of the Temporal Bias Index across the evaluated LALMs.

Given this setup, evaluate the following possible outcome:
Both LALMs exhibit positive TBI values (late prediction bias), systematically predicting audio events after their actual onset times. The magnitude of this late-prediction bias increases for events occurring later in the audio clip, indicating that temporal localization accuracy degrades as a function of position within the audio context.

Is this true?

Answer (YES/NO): NO